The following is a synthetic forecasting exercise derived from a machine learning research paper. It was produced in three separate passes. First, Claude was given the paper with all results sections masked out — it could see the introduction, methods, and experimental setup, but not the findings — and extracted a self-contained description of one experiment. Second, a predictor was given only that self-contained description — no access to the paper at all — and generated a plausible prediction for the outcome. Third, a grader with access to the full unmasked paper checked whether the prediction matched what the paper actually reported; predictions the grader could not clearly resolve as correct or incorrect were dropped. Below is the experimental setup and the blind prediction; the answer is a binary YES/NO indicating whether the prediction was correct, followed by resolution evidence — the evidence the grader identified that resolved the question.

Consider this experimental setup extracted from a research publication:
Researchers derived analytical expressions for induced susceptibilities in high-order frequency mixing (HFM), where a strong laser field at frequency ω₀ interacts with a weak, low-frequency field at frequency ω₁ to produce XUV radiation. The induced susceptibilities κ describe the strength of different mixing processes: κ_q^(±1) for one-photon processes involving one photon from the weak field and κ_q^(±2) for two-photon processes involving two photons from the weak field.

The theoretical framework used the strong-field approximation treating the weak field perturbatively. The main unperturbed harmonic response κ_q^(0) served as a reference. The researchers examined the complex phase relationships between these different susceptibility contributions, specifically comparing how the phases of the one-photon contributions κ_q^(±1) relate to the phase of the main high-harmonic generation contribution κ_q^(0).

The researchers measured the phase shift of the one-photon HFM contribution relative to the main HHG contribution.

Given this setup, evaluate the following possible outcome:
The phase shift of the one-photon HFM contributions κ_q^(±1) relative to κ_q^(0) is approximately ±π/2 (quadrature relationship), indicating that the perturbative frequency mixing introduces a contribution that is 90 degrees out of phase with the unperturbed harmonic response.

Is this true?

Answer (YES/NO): YES